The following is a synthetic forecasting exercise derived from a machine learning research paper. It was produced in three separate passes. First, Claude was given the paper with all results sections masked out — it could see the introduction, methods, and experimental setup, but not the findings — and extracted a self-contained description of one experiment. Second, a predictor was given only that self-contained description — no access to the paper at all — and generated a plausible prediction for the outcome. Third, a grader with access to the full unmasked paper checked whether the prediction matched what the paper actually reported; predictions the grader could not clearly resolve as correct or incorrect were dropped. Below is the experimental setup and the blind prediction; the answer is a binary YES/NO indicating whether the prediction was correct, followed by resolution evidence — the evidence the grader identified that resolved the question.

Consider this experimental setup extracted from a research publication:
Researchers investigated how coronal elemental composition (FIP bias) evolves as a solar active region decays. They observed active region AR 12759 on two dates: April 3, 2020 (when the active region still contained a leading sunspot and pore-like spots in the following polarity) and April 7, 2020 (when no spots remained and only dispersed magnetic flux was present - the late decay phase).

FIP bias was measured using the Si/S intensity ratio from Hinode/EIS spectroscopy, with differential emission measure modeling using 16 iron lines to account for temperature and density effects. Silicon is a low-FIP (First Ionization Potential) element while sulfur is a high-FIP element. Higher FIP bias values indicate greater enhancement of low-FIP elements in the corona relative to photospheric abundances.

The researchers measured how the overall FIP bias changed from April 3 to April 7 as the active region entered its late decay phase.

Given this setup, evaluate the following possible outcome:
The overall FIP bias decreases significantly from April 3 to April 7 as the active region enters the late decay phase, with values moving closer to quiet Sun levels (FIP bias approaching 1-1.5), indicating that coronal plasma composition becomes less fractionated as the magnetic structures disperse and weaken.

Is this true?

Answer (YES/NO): YES